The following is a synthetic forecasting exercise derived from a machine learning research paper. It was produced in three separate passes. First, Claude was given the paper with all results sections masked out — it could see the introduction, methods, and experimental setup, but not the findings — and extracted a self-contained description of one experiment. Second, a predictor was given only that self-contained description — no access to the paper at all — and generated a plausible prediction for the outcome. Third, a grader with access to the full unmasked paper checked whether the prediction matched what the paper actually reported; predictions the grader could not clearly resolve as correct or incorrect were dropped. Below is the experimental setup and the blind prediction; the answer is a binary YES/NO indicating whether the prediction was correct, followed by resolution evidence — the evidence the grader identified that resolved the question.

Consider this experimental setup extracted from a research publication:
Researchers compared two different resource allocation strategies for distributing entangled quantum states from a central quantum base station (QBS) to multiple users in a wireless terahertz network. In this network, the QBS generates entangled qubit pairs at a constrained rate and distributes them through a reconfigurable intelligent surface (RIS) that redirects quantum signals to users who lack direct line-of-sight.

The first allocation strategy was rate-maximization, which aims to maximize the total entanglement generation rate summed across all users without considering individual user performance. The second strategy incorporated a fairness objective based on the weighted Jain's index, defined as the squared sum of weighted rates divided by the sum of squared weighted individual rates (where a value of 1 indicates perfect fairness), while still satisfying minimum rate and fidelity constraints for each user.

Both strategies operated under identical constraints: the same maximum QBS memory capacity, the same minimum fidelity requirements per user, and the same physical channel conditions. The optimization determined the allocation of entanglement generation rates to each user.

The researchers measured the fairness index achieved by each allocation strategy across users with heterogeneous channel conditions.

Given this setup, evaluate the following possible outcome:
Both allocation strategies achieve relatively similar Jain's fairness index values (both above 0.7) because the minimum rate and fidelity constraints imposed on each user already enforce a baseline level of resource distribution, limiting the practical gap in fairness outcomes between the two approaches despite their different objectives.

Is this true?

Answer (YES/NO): NO